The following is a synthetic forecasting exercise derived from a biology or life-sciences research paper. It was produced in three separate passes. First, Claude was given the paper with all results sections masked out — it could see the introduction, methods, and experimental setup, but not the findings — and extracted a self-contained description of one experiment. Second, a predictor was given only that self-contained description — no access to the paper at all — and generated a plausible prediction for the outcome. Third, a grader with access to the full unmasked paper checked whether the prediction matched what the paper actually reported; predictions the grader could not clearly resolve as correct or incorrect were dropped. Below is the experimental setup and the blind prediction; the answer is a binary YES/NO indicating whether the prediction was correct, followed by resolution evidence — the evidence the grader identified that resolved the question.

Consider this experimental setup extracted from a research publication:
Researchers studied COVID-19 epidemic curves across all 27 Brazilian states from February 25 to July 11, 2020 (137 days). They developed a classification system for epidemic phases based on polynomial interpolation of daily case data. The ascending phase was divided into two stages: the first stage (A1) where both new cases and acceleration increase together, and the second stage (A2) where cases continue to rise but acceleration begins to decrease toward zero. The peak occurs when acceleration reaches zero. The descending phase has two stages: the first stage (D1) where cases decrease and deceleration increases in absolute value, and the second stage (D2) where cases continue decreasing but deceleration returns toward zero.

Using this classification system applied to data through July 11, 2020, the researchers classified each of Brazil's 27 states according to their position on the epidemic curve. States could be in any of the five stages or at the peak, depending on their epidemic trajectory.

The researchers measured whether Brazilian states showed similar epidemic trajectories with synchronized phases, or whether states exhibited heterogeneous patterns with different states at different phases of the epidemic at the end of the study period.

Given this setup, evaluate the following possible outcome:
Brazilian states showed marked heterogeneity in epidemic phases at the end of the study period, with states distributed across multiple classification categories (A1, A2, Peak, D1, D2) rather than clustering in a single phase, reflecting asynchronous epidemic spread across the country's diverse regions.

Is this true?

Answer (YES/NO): YES